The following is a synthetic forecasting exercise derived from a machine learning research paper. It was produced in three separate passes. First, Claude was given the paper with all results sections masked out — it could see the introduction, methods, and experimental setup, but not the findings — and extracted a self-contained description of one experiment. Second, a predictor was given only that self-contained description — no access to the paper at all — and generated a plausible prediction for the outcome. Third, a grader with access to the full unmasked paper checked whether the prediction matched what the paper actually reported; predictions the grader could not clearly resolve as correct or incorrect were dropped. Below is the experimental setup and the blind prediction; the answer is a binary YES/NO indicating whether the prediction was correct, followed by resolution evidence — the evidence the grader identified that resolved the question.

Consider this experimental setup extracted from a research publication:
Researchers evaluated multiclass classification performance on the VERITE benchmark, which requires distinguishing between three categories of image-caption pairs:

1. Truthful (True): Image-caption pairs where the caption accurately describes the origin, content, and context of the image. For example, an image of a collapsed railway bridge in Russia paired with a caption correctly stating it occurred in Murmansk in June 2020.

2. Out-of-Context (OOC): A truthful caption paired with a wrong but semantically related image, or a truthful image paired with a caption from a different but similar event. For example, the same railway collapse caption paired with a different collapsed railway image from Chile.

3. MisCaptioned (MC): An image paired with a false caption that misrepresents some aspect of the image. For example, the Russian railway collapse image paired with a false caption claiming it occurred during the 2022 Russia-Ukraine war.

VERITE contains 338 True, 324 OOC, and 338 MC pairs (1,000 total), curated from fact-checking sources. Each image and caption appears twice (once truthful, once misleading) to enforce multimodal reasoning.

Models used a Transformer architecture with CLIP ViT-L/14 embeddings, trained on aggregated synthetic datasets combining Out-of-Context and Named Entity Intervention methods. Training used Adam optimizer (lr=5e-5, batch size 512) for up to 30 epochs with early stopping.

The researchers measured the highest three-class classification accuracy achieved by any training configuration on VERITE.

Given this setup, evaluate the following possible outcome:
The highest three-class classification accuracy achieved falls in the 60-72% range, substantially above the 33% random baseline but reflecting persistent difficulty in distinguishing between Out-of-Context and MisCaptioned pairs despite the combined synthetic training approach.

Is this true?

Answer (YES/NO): NO